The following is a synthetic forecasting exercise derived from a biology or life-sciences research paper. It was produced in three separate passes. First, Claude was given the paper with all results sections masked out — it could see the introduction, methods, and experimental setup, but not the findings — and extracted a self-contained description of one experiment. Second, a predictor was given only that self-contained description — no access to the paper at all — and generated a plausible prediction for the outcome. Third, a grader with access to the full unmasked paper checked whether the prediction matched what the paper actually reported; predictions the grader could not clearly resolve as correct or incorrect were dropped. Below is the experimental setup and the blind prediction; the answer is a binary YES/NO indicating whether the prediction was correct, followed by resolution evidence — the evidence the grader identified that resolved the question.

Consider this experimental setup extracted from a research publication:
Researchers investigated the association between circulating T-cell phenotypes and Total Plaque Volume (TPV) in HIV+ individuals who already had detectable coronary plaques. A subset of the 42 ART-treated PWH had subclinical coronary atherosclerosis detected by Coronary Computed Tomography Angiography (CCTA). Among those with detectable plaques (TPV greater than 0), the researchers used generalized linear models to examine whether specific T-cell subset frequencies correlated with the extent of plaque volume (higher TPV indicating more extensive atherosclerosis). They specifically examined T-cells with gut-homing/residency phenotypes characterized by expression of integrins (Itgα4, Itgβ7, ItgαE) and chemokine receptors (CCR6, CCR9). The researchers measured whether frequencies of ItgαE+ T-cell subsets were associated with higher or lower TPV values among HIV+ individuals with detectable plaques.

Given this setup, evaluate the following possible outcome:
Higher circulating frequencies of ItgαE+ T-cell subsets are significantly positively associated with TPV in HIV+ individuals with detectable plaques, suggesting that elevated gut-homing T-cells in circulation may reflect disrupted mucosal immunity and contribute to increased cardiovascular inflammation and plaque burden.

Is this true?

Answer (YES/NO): NO